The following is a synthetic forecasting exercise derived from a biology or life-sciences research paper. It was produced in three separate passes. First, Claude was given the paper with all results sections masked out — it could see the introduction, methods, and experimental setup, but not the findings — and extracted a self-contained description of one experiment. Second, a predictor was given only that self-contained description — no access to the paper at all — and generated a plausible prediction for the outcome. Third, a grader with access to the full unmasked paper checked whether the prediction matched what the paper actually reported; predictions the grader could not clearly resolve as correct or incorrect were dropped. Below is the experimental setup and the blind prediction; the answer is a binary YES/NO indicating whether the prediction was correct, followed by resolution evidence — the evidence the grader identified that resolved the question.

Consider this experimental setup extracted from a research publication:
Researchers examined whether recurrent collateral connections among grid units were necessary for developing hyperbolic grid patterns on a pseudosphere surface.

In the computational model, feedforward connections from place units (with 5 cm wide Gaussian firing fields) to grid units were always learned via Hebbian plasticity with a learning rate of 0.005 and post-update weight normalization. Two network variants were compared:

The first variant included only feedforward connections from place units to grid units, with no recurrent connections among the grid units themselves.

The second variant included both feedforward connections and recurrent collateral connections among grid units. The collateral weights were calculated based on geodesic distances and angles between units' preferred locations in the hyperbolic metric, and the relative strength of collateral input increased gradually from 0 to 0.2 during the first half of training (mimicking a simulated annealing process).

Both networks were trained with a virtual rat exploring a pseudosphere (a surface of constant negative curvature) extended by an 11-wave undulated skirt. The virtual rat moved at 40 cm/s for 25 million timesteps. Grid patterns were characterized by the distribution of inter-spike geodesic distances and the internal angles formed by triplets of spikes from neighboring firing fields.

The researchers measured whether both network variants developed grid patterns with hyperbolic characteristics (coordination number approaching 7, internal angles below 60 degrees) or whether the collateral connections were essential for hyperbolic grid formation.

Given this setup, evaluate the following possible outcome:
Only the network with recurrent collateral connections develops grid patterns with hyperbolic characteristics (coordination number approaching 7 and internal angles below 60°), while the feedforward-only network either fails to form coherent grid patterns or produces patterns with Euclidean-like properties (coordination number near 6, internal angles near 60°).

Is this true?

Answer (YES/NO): NO